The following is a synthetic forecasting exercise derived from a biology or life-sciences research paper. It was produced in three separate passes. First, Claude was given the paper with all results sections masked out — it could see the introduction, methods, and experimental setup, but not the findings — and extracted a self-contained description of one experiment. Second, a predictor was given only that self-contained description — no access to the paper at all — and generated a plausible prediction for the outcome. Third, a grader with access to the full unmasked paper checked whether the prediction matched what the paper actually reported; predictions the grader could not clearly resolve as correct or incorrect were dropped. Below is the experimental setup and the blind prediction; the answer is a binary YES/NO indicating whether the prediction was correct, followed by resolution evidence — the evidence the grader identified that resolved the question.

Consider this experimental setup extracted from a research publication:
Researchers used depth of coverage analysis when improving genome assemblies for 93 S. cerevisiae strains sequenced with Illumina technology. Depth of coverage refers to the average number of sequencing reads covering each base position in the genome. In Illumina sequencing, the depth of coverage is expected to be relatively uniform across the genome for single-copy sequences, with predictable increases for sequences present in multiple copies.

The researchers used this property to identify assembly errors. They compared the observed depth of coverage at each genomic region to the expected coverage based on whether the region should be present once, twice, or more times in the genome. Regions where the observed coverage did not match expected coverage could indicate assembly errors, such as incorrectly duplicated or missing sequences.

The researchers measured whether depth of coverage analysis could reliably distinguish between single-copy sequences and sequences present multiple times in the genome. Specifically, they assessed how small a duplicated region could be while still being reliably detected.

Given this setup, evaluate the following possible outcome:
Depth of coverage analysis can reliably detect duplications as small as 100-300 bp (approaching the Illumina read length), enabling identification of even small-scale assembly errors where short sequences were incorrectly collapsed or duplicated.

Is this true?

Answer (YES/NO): YES